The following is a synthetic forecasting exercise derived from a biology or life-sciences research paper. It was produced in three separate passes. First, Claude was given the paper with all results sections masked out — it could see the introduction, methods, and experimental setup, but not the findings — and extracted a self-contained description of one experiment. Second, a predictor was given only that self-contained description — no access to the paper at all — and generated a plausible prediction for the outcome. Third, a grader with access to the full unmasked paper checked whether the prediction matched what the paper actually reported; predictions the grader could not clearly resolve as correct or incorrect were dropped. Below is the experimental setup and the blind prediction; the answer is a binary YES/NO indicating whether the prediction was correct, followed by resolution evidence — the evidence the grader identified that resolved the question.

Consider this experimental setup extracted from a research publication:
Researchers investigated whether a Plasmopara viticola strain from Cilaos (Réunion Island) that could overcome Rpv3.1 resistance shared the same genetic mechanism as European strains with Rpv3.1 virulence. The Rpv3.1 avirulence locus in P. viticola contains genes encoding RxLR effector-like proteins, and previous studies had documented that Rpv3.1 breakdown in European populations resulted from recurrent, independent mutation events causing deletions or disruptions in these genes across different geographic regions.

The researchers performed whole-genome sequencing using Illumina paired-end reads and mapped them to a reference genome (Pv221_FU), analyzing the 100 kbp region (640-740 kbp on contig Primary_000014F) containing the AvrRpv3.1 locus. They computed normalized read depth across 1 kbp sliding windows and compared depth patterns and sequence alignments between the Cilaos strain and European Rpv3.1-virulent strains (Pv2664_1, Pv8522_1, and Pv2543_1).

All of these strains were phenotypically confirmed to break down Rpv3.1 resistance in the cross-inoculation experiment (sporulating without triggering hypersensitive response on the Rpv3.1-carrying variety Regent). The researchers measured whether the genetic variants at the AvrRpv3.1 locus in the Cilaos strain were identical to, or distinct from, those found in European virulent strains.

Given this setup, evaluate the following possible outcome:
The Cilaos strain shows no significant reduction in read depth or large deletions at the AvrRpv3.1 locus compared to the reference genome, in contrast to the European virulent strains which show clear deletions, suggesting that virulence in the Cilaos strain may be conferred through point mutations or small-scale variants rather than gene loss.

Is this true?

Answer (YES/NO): NO